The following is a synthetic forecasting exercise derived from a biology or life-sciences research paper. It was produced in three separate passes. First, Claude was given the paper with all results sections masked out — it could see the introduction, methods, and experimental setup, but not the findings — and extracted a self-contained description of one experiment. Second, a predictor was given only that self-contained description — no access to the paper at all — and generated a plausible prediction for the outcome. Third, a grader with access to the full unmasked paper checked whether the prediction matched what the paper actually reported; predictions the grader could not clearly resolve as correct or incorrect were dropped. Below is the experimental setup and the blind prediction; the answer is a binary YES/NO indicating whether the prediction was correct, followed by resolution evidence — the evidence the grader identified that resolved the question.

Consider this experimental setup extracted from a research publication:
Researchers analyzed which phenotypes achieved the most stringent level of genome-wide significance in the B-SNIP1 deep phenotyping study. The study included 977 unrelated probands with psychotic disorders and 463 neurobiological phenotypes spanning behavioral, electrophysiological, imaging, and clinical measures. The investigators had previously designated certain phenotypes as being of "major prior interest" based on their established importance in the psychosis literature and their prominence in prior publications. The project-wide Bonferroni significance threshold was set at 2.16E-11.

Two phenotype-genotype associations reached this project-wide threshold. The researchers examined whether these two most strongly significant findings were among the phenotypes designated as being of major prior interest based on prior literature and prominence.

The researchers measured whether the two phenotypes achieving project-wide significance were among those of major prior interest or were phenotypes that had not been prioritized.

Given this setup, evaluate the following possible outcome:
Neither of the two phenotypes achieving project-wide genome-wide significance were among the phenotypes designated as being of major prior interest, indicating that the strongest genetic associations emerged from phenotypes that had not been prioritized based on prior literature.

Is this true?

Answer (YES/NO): YES